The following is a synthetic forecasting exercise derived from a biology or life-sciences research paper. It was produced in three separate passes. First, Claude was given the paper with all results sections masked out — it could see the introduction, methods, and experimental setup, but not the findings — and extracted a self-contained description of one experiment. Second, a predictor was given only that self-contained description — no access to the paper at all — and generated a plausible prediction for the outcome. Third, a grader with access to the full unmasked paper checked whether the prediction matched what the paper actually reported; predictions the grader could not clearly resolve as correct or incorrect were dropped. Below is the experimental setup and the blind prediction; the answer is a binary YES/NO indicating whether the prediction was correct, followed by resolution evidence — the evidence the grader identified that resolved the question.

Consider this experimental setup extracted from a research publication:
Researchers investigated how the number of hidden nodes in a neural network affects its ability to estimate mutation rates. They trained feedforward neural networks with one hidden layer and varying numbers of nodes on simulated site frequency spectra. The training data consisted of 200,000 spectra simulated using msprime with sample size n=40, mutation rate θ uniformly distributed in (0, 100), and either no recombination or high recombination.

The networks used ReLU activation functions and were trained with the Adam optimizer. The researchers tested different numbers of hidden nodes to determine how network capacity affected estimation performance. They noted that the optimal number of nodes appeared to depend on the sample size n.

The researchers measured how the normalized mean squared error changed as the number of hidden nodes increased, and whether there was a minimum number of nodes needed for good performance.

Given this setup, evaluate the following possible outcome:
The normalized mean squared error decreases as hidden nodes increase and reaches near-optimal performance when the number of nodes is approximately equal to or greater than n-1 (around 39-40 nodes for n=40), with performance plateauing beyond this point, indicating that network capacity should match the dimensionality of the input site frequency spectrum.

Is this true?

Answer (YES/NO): NO